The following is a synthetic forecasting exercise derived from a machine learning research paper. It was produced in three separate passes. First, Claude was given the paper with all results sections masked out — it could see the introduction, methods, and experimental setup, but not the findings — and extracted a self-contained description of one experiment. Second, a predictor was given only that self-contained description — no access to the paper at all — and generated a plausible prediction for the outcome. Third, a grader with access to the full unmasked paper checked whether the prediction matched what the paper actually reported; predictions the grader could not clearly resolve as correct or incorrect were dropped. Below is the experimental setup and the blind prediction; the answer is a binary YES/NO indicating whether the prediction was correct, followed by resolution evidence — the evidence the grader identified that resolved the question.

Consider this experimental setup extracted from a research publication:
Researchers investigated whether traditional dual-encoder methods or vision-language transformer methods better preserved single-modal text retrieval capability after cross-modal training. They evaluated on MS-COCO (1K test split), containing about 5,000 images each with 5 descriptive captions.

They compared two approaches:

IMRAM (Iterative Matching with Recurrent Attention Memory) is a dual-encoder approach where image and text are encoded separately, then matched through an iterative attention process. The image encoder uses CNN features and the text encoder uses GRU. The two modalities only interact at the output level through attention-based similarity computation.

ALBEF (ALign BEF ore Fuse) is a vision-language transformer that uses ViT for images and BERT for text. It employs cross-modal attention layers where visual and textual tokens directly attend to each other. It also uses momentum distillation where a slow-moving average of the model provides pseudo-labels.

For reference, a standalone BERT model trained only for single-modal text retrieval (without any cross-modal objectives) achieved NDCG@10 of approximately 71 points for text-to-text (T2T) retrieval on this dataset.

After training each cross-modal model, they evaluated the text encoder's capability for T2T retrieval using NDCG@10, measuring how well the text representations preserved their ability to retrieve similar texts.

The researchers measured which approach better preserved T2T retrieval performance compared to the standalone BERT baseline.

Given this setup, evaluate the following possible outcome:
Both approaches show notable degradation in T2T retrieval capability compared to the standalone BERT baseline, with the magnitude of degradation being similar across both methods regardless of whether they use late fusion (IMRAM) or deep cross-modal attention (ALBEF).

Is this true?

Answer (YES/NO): NO